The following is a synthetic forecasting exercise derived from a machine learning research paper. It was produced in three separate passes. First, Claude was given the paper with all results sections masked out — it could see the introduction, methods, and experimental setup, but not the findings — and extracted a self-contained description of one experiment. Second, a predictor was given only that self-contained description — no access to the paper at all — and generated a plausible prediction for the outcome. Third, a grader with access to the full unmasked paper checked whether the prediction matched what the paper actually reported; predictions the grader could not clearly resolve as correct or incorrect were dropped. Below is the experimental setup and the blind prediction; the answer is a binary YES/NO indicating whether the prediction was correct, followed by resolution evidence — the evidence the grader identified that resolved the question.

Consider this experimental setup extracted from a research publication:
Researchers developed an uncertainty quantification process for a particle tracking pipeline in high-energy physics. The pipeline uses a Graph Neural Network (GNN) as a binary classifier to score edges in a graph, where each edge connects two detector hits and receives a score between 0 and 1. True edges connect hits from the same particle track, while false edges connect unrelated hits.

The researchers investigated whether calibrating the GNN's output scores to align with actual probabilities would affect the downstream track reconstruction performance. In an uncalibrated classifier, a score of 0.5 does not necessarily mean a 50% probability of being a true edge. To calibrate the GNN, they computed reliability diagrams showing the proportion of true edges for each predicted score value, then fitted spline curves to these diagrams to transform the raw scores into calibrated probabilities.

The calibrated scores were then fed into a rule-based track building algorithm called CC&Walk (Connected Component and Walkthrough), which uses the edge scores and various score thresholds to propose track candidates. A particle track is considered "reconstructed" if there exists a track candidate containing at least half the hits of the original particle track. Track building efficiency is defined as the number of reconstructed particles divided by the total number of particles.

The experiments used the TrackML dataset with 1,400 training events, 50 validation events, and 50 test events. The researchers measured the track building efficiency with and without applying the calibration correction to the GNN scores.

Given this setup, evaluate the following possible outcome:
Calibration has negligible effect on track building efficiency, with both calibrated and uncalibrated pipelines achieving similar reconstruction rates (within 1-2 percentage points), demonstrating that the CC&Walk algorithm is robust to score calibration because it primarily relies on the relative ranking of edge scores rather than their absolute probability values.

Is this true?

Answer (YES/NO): NO